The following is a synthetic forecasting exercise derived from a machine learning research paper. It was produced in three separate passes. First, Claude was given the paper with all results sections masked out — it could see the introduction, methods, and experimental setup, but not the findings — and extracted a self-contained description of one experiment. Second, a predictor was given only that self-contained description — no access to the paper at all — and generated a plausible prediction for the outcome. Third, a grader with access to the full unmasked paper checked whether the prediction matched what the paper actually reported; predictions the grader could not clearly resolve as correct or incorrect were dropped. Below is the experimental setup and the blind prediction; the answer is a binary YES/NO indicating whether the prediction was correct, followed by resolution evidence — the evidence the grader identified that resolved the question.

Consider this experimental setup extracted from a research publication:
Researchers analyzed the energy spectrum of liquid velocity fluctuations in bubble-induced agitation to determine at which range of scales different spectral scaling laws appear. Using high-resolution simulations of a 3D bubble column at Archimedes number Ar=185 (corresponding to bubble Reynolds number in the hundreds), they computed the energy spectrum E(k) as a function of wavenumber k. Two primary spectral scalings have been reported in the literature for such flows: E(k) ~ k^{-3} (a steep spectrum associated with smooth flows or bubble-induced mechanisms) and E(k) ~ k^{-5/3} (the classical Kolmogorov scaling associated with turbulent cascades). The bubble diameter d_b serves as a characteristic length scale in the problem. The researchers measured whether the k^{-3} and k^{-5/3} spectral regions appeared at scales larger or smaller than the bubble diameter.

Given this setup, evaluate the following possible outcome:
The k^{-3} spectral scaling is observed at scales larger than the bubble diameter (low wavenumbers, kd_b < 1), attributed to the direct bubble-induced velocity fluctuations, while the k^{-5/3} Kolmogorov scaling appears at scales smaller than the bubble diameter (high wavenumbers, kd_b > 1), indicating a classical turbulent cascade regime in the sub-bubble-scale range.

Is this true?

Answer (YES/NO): NO